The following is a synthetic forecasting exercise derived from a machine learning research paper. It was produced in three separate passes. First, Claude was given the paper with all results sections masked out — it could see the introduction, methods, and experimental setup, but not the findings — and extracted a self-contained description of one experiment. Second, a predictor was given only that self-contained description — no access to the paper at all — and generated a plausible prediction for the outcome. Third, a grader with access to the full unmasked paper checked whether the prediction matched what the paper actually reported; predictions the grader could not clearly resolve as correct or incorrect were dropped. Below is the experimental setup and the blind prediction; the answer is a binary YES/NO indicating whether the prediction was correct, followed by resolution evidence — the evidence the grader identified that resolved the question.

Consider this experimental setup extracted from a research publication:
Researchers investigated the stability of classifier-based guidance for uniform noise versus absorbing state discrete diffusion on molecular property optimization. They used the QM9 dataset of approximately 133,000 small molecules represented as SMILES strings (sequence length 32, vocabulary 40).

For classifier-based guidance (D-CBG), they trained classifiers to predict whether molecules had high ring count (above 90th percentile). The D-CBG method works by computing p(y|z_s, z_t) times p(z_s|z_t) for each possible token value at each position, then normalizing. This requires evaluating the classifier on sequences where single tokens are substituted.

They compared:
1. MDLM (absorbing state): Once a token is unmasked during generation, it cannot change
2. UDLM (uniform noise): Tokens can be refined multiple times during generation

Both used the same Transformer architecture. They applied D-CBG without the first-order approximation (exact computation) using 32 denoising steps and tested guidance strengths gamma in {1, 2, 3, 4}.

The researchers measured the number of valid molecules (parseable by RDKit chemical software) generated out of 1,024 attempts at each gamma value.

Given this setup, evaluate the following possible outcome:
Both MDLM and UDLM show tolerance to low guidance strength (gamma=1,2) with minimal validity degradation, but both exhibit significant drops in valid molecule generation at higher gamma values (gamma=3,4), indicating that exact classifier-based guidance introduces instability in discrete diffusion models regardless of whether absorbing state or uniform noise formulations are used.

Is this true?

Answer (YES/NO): NO